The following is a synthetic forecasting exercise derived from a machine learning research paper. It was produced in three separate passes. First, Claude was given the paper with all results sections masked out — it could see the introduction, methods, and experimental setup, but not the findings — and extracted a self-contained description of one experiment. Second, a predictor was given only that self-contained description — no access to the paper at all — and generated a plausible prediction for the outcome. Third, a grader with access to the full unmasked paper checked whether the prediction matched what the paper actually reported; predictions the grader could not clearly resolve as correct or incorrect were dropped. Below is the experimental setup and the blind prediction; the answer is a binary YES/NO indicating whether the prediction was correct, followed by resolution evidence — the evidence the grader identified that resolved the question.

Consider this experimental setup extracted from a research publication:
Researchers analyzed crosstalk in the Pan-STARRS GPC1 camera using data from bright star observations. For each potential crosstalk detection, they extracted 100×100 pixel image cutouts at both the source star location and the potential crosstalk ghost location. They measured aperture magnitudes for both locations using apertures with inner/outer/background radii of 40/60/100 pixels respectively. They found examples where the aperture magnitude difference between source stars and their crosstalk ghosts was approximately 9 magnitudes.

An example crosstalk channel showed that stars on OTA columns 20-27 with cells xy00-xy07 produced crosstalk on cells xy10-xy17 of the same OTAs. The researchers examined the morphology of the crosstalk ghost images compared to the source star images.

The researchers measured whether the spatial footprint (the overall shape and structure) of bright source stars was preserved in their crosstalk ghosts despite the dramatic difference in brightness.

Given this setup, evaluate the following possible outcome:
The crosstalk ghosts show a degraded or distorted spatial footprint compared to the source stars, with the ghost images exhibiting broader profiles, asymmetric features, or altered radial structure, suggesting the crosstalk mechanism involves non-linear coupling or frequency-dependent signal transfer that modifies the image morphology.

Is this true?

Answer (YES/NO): NO